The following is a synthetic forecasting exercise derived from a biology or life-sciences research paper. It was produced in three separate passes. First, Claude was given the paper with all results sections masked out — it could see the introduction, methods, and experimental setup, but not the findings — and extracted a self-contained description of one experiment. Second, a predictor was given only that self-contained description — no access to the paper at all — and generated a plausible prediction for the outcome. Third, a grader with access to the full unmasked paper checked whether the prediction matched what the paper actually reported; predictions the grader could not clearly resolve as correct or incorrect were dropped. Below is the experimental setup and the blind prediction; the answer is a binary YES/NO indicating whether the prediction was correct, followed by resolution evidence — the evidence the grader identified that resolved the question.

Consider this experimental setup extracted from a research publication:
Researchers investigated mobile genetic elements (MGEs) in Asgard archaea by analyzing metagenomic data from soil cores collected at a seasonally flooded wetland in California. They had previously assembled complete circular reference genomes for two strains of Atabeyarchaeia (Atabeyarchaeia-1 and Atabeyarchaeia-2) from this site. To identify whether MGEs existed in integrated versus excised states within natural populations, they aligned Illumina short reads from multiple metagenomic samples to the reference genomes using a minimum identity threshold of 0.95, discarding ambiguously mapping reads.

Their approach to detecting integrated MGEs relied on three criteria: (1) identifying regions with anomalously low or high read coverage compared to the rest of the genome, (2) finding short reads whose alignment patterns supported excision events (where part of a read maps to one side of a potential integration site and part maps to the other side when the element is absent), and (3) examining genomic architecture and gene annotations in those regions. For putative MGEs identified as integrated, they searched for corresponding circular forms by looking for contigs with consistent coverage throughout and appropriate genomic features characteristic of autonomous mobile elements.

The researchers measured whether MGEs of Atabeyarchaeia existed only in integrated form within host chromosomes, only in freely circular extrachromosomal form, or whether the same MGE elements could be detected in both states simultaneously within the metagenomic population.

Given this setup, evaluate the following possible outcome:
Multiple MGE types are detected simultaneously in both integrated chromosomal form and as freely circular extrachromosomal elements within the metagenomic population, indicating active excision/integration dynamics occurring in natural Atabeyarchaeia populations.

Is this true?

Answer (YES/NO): YES